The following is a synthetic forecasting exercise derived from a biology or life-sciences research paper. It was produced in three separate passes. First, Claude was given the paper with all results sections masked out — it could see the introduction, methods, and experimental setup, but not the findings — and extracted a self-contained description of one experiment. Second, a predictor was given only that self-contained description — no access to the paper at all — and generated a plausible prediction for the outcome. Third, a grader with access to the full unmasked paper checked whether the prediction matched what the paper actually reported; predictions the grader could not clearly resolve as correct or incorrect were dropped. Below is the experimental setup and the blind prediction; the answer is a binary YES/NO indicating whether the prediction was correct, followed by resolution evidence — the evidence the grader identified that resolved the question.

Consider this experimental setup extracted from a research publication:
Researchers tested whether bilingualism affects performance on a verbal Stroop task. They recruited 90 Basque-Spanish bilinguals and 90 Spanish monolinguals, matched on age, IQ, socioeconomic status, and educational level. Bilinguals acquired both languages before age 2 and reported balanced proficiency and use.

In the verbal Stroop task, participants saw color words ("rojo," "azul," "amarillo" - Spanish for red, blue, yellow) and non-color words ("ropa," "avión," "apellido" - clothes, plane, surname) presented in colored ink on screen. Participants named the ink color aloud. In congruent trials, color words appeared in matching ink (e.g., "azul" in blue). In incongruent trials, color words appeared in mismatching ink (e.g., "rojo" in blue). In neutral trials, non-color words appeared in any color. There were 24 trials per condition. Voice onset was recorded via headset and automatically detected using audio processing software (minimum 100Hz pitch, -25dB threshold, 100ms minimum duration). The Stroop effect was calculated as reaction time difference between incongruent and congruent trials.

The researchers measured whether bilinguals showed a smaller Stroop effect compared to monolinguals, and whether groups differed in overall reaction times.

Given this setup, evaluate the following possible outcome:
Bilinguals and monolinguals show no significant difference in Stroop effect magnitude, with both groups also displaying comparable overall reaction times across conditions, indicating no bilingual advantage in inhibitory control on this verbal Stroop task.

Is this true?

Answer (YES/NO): YES